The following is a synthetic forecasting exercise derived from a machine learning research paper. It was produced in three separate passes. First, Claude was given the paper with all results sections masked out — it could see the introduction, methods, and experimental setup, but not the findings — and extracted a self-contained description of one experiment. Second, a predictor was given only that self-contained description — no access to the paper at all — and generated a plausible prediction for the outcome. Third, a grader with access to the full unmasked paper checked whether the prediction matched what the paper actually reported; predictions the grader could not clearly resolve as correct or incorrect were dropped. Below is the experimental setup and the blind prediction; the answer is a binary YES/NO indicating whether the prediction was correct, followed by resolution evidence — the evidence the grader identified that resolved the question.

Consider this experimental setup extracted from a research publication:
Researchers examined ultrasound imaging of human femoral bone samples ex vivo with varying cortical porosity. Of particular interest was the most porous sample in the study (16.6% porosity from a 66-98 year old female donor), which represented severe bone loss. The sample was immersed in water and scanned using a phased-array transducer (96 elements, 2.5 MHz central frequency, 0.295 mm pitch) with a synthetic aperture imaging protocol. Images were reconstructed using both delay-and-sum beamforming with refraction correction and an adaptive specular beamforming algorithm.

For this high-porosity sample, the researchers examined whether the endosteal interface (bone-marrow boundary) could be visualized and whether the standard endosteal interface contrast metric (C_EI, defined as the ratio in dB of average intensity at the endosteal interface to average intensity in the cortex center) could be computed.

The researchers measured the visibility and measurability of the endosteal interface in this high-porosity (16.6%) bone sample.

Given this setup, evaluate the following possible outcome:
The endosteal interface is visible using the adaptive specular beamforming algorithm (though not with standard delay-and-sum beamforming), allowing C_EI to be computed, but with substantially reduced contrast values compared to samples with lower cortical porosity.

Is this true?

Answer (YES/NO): NO